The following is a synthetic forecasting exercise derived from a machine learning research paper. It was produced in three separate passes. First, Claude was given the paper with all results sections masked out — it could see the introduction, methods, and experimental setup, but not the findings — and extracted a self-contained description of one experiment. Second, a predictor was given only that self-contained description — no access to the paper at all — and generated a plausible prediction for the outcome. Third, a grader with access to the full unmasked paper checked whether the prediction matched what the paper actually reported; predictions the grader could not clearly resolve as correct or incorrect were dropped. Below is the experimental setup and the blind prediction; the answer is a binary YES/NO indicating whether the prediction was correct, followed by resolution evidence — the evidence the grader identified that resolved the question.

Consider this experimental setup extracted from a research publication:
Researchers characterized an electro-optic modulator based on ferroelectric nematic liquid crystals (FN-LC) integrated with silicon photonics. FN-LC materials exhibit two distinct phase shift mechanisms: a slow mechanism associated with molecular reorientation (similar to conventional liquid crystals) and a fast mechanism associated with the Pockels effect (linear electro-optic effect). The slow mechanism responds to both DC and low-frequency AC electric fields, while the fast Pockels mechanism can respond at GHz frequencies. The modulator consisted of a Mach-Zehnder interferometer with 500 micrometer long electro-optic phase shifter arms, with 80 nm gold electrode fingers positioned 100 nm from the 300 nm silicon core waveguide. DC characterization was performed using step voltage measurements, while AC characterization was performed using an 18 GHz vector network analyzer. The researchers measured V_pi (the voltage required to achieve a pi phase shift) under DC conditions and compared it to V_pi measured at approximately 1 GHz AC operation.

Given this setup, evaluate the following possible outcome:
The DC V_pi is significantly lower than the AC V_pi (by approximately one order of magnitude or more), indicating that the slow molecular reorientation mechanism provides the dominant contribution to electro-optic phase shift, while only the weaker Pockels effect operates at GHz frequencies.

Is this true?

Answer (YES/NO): YES